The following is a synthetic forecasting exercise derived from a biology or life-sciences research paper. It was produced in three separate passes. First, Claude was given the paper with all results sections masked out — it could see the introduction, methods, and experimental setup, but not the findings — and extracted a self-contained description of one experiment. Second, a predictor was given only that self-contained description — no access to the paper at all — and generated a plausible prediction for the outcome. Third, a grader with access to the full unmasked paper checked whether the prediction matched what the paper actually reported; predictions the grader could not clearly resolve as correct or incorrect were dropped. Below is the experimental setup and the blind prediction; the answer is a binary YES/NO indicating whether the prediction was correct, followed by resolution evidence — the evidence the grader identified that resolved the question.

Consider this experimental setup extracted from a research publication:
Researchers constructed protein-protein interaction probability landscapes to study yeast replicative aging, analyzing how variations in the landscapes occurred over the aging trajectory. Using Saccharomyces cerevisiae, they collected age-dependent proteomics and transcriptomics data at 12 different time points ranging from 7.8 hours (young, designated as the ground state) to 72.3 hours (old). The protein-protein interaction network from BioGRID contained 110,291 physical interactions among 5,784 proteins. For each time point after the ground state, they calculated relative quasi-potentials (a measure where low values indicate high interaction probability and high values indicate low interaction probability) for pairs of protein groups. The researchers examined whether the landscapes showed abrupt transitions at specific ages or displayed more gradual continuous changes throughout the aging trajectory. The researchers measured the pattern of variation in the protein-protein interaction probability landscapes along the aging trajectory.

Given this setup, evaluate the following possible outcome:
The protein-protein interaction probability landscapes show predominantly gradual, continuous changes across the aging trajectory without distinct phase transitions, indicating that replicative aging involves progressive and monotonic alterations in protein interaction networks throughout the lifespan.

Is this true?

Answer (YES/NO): NO